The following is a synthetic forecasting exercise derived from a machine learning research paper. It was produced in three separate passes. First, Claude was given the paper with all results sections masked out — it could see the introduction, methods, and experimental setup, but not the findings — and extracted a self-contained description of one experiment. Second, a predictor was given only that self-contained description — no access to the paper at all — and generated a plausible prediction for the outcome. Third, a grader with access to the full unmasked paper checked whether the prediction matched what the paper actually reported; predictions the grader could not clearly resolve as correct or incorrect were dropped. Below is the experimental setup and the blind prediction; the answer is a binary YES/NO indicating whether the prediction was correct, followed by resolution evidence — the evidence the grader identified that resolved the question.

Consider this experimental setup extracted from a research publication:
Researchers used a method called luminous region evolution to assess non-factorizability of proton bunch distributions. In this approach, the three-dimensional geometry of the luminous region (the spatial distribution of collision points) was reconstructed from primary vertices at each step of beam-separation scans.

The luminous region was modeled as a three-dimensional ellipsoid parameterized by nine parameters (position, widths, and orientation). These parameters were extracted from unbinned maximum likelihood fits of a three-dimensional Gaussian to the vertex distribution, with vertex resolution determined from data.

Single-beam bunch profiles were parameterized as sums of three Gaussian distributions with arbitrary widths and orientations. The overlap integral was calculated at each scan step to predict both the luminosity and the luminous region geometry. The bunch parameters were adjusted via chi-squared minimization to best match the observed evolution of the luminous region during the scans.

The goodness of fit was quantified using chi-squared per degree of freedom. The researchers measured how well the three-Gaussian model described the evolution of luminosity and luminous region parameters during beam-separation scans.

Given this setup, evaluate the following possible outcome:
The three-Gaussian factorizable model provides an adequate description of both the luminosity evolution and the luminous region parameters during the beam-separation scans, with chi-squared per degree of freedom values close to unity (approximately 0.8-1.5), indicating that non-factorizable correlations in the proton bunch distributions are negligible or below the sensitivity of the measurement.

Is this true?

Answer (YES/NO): NO